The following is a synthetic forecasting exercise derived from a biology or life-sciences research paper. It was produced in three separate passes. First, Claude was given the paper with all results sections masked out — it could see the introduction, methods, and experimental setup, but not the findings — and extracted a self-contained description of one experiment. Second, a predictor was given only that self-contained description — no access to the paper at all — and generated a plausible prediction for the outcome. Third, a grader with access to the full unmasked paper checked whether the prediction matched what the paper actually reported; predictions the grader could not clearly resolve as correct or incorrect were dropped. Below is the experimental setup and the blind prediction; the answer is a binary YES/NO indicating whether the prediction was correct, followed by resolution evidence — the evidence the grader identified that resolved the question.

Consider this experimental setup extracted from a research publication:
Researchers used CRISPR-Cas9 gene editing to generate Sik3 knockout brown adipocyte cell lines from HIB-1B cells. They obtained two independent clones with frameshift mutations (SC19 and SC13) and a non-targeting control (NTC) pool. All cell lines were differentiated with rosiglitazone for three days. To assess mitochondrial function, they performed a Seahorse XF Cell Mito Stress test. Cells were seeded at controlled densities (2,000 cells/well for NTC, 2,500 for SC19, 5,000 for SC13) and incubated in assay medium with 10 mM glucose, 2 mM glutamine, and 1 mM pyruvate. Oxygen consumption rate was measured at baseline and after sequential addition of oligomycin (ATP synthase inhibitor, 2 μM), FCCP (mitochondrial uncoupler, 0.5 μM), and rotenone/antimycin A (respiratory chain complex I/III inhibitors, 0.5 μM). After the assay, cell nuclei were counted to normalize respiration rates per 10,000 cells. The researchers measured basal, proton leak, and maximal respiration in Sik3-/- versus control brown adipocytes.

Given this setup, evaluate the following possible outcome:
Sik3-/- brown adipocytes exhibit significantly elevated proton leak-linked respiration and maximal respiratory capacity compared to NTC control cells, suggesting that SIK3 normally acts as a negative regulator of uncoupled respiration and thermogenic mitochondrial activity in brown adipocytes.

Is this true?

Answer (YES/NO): NO